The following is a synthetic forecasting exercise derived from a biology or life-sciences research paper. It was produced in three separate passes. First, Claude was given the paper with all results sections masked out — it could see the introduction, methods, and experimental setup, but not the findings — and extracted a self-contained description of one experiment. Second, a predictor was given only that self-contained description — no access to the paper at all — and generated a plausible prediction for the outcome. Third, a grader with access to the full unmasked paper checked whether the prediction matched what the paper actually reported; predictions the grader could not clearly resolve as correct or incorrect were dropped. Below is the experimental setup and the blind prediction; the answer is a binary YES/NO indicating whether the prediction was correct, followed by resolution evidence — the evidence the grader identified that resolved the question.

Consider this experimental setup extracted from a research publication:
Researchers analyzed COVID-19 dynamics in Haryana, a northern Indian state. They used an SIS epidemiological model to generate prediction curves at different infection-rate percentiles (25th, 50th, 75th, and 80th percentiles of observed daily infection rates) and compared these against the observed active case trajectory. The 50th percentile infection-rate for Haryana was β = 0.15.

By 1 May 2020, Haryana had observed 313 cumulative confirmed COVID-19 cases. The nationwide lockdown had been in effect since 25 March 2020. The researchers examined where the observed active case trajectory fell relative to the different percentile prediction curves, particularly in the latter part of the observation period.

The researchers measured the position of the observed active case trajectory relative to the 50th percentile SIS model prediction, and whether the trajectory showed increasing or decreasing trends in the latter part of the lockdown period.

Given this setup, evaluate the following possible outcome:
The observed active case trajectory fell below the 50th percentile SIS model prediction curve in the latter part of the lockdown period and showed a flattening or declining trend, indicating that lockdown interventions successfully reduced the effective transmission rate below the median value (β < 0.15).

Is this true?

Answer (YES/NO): YES